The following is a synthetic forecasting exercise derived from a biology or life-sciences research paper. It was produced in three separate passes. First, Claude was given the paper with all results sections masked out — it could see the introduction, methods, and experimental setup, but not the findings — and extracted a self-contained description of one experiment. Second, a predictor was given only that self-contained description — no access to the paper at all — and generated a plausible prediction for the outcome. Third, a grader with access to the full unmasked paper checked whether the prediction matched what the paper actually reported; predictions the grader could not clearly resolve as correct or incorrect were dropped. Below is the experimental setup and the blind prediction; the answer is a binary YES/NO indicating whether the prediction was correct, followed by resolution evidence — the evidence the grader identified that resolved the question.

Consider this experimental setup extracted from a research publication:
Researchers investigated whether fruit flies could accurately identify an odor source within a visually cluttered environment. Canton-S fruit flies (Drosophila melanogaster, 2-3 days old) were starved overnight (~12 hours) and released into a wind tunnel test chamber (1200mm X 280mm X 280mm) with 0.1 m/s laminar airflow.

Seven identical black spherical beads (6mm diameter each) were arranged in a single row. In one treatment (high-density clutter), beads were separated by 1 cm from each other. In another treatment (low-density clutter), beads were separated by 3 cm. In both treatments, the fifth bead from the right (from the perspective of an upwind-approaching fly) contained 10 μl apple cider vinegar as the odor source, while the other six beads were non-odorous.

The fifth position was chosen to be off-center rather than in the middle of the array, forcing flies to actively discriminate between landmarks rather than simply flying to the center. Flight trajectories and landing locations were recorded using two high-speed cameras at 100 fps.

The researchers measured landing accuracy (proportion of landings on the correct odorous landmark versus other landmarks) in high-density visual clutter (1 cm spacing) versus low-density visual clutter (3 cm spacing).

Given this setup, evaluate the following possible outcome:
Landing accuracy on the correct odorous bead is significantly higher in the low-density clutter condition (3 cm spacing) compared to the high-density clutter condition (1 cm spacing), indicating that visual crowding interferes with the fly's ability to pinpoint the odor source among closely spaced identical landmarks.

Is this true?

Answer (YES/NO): YES